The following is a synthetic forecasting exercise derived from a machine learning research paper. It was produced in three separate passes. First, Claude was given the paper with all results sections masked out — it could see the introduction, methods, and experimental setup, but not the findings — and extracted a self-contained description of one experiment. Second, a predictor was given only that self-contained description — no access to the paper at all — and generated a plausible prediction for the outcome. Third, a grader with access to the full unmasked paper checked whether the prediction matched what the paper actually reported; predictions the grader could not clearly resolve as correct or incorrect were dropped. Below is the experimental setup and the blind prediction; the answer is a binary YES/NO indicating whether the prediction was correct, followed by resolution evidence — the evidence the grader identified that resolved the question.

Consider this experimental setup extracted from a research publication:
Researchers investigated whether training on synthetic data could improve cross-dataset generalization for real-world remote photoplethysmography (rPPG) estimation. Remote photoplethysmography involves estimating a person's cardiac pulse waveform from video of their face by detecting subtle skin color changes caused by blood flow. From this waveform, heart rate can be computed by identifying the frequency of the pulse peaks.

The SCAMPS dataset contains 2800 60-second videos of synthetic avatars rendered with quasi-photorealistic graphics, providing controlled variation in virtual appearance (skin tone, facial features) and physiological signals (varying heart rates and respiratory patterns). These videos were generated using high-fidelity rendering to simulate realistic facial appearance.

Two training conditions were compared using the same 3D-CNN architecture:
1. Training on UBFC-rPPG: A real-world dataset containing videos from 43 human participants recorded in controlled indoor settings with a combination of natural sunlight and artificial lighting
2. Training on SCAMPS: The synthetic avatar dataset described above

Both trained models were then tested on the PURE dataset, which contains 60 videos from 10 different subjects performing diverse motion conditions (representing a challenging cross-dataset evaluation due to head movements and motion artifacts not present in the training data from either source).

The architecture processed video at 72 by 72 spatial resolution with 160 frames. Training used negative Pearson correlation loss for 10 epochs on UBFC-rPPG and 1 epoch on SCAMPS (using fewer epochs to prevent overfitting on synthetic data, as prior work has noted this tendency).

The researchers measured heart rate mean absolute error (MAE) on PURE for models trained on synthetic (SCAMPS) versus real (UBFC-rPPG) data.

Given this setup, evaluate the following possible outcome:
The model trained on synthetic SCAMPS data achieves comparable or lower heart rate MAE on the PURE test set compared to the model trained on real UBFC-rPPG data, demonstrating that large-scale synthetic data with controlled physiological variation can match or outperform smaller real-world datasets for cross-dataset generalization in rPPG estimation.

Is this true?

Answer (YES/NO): NO